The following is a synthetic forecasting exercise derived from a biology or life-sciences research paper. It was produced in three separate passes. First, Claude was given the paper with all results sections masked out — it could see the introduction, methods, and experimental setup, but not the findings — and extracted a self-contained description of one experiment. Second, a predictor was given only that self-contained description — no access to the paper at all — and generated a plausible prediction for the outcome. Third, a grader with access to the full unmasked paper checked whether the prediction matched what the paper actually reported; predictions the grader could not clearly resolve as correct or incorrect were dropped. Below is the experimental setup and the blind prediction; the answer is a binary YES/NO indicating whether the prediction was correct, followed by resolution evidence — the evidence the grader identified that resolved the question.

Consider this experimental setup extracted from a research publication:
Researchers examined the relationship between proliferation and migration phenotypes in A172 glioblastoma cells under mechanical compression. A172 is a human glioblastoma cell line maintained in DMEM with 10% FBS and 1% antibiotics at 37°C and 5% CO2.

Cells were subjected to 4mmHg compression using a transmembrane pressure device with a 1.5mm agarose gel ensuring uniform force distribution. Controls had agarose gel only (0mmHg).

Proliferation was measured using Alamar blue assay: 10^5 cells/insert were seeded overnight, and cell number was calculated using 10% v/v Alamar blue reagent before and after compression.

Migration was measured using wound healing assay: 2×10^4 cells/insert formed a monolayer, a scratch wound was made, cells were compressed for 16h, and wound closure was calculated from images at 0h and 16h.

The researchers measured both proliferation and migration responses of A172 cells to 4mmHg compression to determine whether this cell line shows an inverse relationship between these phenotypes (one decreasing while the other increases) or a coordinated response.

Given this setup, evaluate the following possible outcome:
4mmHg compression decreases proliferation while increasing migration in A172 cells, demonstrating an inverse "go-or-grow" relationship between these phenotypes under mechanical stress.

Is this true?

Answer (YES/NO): NO